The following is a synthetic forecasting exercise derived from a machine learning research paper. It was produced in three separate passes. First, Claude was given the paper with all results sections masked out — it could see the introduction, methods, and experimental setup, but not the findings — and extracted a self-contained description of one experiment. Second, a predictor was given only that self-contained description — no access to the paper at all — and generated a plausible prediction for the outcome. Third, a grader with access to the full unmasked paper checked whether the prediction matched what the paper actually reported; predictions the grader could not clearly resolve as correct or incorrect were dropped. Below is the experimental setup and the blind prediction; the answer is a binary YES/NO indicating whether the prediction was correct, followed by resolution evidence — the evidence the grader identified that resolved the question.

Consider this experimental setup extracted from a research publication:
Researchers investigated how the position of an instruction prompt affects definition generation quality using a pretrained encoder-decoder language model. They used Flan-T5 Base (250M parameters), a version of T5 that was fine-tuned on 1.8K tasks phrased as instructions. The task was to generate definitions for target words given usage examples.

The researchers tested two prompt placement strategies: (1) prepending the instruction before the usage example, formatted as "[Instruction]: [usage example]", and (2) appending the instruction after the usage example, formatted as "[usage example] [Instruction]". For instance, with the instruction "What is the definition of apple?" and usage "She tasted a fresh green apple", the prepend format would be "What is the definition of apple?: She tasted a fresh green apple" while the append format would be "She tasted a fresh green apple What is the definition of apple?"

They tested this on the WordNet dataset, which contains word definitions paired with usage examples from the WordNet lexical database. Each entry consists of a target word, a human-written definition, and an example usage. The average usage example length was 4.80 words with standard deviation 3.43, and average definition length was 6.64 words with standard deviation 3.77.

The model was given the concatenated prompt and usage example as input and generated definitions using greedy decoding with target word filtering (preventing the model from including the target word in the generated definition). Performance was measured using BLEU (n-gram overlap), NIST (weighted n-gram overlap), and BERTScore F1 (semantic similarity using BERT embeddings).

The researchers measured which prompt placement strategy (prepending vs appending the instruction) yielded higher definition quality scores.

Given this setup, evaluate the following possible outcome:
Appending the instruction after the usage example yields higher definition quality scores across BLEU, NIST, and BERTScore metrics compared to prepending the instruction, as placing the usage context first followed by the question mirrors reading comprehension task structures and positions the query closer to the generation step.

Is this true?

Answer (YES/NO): YES